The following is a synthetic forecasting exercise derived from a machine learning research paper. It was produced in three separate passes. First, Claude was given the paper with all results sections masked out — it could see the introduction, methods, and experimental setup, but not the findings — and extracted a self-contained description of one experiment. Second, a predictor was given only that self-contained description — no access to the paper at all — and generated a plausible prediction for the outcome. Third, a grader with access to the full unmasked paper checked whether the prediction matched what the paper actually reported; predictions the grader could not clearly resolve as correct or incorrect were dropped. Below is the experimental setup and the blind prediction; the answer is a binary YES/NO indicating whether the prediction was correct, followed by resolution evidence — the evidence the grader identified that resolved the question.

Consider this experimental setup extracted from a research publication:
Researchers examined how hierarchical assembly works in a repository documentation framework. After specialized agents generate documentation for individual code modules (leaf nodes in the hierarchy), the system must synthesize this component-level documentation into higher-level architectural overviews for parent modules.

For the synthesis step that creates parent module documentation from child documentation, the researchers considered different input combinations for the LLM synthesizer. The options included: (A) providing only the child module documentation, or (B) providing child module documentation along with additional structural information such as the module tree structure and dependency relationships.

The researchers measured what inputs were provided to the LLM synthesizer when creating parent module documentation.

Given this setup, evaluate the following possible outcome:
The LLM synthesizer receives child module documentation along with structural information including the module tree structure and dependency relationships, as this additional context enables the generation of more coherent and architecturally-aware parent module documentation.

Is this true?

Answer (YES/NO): YES